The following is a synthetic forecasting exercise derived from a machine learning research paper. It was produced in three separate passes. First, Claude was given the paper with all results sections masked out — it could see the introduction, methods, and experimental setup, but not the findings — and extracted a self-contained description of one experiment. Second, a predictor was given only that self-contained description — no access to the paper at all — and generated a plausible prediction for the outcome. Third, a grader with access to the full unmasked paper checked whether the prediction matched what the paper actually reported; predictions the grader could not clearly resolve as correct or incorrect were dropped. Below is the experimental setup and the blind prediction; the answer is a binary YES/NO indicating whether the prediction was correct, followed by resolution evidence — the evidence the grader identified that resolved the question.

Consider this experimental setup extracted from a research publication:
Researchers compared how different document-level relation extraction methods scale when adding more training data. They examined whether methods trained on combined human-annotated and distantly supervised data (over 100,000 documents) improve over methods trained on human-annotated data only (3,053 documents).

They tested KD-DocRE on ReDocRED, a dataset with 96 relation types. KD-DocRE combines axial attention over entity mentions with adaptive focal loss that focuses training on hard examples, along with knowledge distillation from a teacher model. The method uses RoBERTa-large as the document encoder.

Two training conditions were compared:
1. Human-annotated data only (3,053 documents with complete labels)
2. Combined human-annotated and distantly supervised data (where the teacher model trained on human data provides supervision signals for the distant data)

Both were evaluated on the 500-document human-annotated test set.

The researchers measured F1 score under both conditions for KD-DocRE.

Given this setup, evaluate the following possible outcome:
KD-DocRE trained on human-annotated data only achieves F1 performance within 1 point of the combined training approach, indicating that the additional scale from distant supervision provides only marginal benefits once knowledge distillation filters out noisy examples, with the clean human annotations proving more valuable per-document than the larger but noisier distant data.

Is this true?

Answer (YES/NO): NO